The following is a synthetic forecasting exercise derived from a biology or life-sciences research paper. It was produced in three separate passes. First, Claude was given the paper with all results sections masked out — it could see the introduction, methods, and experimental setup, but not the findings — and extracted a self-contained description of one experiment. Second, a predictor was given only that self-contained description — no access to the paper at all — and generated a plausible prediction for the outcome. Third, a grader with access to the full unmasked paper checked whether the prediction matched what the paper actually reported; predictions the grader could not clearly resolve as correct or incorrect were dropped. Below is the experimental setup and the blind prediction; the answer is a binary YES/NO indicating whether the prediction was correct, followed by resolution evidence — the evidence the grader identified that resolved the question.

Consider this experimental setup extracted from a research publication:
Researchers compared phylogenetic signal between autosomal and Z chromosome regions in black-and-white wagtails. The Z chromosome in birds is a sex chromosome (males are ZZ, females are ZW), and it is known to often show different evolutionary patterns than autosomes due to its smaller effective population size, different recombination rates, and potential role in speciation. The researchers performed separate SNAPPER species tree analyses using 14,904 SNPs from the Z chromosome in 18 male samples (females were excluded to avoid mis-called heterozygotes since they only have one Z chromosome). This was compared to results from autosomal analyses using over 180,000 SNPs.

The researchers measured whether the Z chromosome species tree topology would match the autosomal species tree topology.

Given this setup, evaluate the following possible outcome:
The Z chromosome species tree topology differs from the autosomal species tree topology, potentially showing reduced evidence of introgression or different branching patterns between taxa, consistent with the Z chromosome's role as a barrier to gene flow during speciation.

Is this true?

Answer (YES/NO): NO